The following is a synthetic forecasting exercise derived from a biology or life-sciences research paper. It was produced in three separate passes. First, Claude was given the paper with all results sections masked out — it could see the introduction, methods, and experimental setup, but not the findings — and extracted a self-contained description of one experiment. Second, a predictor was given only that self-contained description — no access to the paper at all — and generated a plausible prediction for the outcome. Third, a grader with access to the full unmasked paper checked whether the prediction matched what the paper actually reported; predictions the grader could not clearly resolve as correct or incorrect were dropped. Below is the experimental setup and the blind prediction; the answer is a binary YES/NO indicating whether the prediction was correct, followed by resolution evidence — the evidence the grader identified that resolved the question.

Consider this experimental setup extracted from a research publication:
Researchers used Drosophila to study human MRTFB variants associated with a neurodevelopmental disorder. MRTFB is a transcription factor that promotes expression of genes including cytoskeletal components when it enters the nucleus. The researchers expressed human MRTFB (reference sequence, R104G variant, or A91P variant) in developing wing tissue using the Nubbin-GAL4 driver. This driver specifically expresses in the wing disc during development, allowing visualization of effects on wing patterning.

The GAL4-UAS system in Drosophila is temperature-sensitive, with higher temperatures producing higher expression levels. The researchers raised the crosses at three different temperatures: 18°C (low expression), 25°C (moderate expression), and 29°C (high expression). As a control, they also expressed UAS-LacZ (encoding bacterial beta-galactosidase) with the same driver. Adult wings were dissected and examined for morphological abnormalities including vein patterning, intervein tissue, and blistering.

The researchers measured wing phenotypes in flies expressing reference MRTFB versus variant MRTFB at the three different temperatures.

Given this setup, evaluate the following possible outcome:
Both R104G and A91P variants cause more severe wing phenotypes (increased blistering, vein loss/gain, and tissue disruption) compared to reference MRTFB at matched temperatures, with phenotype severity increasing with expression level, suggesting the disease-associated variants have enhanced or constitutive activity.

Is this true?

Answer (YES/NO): YES